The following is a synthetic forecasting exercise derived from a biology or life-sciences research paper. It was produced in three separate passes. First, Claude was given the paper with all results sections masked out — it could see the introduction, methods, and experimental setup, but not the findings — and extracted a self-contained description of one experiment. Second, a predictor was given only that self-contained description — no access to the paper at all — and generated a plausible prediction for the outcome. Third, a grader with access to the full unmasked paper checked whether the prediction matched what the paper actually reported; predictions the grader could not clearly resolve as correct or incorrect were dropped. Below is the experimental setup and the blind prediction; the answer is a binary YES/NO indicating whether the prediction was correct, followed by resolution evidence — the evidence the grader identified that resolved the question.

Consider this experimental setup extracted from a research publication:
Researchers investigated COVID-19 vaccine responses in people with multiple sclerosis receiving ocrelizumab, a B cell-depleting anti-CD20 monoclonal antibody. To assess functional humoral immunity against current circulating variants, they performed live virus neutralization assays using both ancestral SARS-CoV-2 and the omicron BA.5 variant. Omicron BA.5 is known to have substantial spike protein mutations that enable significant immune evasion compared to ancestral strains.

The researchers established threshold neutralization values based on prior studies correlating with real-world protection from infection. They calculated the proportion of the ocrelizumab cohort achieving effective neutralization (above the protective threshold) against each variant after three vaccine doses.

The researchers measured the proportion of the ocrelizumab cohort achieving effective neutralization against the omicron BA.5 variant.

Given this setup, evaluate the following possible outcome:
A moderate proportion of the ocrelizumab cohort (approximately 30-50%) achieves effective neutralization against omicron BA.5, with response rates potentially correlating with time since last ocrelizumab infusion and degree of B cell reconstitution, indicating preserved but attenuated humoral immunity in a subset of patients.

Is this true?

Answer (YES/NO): NO